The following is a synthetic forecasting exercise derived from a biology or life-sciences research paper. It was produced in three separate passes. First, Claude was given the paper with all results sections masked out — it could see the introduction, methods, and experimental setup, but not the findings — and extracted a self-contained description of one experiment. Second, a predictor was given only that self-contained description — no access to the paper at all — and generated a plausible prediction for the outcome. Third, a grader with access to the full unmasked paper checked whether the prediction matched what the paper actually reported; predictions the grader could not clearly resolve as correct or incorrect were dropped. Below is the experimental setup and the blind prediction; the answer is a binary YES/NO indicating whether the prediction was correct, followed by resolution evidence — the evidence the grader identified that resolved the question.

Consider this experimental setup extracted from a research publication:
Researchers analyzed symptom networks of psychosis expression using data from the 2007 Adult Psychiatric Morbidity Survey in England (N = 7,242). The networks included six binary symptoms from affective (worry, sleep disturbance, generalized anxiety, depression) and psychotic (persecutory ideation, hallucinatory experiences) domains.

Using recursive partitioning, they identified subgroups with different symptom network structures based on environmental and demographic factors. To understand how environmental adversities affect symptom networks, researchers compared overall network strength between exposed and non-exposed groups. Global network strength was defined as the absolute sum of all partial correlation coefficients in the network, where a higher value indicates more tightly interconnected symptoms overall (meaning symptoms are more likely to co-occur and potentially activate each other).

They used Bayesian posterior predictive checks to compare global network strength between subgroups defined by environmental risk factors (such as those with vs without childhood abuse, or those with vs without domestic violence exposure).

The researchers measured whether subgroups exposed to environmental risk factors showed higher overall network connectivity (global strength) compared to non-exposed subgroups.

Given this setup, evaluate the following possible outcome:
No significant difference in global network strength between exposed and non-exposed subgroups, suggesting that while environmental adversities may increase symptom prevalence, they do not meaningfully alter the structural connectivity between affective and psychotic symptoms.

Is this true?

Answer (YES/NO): YES